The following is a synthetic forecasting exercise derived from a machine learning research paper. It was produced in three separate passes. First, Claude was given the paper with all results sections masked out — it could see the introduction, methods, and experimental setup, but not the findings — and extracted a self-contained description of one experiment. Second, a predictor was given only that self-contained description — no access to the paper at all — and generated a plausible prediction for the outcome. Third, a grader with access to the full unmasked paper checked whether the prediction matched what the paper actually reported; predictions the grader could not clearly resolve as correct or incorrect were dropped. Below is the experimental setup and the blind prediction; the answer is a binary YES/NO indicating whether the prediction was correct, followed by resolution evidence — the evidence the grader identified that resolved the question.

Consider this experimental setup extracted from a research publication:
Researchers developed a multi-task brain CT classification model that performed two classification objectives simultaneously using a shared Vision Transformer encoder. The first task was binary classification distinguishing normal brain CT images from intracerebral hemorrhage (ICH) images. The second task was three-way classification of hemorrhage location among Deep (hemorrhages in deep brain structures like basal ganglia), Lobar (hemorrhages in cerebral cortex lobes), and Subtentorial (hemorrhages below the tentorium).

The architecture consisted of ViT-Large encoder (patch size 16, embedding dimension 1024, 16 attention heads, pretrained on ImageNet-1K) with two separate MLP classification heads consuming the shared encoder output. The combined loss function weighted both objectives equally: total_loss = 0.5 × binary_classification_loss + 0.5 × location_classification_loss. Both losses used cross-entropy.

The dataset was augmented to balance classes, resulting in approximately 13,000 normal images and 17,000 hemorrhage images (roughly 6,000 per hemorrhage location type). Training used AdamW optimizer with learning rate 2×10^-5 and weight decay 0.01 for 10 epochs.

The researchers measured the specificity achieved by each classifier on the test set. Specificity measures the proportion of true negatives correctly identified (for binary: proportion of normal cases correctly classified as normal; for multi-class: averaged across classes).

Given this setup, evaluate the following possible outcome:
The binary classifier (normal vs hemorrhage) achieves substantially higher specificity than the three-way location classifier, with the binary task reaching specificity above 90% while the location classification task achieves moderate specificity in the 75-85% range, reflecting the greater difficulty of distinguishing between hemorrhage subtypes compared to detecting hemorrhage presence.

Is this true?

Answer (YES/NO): NO